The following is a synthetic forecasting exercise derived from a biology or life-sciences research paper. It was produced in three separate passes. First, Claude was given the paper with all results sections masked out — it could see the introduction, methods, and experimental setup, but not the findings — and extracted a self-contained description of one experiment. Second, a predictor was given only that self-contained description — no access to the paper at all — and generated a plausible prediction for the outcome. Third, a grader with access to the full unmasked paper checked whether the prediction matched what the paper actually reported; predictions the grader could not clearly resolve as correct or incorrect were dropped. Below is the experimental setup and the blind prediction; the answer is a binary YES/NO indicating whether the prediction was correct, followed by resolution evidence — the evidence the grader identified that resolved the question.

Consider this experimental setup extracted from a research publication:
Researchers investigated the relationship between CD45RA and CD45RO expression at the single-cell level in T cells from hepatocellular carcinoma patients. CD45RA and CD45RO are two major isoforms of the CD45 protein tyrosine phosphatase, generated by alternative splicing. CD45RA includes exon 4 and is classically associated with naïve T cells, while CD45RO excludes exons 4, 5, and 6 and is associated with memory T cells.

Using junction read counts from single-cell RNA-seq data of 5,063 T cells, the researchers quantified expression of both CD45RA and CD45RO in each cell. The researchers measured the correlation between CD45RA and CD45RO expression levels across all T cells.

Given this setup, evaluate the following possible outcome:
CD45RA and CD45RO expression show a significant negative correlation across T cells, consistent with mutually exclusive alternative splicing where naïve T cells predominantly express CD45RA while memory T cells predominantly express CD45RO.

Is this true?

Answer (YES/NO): YES